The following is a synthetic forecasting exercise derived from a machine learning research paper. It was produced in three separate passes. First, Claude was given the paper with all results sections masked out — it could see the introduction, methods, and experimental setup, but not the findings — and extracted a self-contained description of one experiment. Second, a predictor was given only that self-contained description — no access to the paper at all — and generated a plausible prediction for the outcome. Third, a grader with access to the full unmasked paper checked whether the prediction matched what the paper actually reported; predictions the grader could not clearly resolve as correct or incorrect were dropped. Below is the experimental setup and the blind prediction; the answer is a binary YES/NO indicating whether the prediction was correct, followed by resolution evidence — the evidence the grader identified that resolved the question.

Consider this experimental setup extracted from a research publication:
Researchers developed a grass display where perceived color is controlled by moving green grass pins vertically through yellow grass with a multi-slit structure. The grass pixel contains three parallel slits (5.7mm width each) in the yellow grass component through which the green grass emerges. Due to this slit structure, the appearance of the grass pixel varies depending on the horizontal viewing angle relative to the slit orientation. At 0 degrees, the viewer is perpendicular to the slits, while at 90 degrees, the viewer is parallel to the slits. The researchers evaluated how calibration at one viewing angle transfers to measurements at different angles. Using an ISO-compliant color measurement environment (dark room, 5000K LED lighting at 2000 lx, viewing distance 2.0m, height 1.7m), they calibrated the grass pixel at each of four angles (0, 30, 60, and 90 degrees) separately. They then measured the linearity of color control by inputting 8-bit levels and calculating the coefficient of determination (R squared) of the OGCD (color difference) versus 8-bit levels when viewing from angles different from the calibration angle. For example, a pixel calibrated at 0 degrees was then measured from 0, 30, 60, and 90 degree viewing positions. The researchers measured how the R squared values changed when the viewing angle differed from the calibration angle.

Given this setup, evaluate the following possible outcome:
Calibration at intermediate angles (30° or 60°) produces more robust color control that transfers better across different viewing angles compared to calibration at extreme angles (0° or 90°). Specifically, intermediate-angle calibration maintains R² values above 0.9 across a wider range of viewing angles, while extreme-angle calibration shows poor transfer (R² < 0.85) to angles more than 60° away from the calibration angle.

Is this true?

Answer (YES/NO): NO